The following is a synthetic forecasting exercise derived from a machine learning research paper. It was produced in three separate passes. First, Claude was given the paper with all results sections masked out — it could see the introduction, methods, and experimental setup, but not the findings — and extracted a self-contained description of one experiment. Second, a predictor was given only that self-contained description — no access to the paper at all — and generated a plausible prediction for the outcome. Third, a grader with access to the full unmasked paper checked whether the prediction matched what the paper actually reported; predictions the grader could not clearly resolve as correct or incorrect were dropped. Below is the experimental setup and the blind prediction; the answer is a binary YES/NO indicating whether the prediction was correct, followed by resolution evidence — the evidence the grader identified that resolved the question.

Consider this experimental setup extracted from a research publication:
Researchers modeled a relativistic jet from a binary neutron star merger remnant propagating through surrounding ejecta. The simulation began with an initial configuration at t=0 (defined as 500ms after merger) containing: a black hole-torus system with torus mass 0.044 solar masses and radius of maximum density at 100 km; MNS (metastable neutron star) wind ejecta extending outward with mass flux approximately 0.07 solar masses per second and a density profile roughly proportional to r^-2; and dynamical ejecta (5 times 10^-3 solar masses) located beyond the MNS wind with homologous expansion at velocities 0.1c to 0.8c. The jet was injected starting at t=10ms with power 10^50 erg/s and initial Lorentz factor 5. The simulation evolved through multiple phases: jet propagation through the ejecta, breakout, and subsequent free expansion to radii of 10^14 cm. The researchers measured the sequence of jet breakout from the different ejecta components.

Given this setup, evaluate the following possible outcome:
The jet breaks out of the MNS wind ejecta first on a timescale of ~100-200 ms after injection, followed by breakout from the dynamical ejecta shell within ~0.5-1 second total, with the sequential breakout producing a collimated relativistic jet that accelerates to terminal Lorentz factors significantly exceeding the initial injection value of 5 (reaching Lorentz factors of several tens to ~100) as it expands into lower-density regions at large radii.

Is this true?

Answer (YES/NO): NO